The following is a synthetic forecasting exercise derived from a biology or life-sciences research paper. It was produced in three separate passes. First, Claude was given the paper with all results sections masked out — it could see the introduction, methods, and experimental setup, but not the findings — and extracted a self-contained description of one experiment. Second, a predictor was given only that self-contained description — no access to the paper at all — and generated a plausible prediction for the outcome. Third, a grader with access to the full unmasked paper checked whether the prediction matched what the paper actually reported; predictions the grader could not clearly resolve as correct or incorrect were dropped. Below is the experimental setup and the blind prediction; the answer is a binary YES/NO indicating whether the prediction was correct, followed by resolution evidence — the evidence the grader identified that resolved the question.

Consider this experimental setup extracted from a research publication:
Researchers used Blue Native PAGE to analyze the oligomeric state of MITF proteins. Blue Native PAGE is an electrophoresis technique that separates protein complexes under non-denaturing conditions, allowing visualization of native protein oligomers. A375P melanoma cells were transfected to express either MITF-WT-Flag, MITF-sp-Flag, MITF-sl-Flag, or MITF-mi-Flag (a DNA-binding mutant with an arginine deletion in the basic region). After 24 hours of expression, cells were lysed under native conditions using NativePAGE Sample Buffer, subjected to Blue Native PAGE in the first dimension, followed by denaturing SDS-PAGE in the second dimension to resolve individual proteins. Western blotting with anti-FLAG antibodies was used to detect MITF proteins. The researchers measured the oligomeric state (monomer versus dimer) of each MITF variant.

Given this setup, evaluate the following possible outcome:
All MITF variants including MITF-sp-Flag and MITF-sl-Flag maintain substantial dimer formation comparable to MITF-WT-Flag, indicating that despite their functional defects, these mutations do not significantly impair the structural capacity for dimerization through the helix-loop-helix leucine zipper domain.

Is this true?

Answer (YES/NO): YES